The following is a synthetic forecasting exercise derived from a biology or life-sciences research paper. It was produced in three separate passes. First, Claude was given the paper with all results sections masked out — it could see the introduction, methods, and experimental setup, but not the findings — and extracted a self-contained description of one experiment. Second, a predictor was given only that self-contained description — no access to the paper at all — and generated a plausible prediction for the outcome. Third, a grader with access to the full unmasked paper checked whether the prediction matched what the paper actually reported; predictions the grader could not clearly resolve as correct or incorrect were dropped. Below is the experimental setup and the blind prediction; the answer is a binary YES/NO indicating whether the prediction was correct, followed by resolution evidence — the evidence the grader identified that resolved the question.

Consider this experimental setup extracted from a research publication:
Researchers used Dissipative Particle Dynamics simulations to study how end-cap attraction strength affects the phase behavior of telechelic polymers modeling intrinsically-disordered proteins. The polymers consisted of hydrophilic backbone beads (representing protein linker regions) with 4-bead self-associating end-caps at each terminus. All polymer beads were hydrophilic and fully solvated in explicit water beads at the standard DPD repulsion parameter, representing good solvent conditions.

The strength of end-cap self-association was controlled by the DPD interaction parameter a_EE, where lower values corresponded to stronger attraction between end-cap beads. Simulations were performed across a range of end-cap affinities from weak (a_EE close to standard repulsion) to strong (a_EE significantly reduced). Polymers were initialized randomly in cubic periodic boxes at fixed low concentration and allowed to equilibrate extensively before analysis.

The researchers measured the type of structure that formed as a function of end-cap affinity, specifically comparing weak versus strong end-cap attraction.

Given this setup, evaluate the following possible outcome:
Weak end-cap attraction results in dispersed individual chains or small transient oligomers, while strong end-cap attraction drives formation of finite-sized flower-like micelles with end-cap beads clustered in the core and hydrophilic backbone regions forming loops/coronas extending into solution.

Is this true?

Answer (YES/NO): NO